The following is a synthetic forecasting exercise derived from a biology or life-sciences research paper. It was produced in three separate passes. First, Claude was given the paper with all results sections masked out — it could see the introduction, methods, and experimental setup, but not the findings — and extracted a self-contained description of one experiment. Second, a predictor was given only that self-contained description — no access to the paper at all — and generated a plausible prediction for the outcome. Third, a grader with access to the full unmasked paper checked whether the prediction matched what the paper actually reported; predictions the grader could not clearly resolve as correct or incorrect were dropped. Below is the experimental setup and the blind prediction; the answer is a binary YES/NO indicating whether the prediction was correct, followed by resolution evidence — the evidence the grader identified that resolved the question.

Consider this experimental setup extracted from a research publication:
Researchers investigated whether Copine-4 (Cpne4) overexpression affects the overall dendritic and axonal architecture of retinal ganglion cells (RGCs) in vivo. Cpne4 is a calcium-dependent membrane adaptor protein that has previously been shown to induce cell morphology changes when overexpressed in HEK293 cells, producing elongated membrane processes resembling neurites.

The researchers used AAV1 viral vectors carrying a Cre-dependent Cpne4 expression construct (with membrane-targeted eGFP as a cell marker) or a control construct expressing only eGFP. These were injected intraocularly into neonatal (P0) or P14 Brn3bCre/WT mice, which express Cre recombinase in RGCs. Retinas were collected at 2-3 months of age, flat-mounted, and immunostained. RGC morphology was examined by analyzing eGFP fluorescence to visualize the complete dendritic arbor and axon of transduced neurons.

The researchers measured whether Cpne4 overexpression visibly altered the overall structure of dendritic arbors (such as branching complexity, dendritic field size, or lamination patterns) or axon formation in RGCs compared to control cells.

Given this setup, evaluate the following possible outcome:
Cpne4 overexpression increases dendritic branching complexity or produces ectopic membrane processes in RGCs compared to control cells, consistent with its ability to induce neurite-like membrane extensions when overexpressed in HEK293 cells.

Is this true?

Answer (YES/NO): NO